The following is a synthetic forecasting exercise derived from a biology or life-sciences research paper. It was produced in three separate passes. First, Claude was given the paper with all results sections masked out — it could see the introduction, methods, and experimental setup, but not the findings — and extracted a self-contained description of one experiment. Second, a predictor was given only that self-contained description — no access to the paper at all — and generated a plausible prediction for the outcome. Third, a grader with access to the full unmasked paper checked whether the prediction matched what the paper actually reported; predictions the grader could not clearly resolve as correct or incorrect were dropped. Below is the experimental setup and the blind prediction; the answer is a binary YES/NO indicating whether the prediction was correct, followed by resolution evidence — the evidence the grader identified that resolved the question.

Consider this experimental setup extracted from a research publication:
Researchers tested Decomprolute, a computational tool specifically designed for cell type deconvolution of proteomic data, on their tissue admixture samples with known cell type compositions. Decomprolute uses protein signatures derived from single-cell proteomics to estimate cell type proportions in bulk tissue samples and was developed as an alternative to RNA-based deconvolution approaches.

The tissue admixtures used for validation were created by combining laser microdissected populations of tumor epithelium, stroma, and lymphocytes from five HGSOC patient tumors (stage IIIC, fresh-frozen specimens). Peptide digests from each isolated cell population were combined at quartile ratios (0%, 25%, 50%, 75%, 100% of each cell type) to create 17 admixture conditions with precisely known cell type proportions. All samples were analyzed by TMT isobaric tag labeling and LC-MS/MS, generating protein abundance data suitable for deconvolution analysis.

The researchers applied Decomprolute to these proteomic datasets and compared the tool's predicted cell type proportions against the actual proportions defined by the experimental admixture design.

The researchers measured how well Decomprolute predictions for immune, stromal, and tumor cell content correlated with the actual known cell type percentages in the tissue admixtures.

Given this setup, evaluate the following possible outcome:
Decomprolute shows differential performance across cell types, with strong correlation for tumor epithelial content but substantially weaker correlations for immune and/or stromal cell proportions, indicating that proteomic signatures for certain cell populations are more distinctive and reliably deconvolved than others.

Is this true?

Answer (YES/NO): NO